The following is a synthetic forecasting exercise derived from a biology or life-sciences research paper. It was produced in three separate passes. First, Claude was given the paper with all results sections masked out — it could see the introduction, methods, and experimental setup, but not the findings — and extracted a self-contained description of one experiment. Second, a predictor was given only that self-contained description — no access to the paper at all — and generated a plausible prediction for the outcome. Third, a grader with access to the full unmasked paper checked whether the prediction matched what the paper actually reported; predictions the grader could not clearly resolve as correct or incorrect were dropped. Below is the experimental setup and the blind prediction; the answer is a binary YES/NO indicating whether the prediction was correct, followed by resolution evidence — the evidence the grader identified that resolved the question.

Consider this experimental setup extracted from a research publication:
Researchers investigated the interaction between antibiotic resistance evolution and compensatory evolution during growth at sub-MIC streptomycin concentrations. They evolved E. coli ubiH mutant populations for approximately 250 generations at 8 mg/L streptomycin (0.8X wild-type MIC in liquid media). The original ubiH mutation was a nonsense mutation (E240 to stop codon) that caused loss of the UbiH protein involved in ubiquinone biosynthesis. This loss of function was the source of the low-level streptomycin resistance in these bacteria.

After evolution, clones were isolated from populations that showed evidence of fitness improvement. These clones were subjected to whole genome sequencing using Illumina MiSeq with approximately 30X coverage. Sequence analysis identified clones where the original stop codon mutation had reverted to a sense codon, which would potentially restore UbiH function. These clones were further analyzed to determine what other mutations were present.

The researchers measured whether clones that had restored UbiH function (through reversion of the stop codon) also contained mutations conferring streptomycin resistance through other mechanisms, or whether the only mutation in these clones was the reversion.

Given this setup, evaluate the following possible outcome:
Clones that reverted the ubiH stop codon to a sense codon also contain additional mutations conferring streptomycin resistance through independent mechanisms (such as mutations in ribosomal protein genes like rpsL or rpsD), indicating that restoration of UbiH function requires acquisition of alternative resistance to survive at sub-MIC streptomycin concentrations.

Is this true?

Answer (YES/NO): YES